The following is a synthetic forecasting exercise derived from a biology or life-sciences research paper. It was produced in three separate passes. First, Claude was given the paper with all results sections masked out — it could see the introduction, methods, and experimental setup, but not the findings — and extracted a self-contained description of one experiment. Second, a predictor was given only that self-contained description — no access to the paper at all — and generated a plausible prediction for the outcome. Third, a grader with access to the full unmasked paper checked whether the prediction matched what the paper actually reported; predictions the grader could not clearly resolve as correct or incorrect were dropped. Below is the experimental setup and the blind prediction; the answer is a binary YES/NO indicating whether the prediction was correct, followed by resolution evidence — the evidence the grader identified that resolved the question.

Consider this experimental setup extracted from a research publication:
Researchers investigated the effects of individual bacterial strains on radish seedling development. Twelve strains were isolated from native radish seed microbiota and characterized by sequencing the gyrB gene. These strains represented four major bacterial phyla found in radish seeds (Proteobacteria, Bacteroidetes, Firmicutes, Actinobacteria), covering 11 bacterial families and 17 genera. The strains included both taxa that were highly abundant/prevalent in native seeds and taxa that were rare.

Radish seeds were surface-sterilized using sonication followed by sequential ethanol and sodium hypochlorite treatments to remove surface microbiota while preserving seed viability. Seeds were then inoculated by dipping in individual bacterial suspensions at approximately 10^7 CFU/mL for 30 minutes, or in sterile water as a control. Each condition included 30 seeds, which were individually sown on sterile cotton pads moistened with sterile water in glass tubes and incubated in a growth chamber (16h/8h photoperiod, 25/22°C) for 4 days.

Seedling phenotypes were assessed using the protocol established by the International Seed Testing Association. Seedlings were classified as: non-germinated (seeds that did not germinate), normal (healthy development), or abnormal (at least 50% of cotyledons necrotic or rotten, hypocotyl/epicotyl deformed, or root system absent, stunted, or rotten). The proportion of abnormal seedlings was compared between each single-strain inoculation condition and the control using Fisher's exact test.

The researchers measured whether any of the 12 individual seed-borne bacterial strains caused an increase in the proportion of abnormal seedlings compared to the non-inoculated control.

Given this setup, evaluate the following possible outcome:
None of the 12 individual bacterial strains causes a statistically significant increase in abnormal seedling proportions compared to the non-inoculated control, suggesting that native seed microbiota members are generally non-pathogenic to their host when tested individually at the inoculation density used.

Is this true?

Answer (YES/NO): NO